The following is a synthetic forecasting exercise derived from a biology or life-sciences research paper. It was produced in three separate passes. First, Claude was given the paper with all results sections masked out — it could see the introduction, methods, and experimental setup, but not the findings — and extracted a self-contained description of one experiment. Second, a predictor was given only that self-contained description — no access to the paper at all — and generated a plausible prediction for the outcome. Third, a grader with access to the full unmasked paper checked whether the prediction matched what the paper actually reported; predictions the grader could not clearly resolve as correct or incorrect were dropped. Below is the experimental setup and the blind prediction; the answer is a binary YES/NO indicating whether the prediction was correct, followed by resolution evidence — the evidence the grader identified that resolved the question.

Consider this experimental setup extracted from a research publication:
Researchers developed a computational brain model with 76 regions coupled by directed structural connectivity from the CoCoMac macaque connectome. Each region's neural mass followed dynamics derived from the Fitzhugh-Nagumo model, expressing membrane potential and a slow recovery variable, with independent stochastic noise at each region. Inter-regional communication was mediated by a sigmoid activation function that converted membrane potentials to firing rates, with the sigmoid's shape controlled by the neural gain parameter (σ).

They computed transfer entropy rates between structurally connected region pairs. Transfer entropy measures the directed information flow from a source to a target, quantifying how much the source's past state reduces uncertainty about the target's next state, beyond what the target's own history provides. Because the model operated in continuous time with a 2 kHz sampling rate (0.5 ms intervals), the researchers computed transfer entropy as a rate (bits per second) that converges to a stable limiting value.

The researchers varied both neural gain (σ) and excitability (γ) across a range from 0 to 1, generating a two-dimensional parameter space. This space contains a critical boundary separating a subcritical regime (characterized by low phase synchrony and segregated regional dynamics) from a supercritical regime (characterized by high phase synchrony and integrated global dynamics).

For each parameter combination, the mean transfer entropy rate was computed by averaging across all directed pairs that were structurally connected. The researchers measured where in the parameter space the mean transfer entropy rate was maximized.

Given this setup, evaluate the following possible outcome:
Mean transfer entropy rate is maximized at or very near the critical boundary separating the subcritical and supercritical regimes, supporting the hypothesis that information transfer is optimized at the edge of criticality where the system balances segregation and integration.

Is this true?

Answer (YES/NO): NO